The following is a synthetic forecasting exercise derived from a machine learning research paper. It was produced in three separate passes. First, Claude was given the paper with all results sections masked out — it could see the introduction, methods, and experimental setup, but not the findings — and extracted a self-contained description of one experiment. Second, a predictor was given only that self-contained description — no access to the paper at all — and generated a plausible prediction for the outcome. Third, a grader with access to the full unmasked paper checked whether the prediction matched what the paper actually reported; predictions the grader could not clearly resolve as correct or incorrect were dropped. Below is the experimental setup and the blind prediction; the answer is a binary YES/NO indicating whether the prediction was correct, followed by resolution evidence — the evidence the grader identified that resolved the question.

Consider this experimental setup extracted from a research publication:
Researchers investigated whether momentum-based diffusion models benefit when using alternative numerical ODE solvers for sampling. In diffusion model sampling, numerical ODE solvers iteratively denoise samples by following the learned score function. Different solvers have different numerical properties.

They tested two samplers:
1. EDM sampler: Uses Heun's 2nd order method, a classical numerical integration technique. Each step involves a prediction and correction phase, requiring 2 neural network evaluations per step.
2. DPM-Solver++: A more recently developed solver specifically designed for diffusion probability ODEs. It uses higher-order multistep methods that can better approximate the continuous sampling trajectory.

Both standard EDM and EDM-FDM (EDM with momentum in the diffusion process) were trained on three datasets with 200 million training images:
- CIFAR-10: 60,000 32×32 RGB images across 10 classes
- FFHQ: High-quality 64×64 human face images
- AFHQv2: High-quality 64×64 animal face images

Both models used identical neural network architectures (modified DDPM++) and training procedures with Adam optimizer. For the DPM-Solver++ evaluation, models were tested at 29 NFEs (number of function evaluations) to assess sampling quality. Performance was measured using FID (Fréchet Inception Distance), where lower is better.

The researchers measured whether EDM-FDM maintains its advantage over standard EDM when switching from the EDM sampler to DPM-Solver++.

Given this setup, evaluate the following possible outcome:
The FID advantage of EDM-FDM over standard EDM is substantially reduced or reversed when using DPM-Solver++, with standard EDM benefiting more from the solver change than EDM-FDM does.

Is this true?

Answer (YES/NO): NO